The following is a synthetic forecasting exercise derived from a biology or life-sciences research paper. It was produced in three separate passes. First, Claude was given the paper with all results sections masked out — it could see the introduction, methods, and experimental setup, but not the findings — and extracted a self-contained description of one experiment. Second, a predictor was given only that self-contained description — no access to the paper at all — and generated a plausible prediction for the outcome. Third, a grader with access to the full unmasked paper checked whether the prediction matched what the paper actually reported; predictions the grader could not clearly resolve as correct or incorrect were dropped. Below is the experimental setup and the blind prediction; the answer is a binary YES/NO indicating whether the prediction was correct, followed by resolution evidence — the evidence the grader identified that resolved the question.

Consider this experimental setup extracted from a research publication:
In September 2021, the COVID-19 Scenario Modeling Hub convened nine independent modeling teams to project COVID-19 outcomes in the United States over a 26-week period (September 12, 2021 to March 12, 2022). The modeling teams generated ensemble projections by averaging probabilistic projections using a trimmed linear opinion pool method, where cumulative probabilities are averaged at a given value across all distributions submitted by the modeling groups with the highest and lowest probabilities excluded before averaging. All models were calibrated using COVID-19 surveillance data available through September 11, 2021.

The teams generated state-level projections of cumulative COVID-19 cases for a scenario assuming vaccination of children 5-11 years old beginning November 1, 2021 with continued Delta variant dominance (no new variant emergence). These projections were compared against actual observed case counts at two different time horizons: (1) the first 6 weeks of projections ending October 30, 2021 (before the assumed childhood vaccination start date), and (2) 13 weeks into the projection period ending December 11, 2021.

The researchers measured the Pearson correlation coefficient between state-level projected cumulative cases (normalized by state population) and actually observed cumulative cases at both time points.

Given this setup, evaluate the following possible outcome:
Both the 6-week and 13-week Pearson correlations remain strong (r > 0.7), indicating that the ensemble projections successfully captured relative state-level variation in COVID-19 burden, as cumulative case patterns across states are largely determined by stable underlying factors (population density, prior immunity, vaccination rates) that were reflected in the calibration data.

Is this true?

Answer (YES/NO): NO